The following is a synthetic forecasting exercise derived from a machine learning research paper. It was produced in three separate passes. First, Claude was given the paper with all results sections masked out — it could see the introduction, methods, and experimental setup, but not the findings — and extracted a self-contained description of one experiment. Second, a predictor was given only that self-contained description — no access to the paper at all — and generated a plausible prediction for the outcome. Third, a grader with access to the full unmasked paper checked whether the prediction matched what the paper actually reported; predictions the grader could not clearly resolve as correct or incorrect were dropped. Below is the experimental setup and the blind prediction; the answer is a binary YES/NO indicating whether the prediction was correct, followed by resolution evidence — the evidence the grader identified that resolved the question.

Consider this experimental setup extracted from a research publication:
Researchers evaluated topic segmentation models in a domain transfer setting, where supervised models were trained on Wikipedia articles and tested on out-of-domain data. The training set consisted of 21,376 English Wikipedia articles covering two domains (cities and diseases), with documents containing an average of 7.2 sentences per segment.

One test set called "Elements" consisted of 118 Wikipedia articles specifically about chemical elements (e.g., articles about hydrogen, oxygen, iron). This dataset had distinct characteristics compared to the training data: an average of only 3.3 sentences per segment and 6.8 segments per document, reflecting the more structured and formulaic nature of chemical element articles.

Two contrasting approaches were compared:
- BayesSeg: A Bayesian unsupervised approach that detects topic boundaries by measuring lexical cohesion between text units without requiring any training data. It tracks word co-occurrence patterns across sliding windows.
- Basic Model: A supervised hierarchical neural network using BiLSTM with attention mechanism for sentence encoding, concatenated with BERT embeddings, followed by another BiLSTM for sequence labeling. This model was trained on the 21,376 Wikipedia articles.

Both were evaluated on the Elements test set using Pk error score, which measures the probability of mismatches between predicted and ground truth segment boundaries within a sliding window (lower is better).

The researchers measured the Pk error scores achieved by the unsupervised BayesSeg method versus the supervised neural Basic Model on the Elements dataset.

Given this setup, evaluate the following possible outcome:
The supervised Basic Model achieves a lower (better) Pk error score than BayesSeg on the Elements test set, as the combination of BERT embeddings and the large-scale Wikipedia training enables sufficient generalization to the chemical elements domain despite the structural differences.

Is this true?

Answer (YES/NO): NO